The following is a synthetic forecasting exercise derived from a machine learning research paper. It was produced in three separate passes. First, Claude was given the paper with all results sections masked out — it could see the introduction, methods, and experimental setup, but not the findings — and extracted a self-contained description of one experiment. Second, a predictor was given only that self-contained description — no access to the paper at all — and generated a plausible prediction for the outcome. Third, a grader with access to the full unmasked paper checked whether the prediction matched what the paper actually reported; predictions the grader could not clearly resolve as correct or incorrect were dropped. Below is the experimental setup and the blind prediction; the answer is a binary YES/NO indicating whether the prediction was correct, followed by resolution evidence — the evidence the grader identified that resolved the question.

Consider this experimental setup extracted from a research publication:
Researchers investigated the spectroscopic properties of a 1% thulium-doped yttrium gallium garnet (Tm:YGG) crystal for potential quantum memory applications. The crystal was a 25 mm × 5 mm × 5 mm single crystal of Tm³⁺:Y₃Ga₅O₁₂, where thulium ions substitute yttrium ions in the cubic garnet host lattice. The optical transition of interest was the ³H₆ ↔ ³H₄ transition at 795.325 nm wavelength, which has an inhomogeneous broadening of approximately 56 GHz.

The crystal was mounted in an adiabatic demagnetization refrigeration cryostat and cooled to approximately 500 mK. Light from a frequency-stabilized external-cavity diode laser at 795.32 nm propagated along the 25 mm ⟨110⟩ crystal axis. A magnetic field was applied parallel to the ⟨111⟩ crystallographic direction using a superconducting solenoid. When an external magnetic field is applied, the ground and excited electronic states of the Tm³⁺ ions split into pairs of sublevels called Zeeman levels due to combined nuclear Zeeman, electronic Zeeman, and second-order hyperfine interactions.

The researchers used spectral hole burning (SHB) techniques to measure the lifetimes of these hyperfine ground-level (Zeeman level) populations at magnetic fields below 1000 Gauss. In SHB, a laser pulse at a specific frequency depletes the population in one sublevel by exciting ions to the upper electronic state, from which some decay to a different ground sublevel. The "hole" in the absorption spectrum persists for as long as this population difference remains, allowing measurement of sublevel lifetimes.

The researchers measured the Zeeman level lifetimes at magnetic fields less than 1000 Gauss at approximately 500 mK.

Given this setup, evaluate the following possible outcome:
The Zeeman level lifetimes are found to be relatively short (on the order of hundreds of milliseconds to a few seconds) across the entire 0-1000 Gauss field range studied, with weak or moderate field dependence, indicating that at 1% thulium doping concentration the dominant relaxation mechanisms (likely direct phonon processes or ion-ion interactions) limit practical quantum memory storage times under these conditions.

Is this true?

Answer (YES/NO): NO